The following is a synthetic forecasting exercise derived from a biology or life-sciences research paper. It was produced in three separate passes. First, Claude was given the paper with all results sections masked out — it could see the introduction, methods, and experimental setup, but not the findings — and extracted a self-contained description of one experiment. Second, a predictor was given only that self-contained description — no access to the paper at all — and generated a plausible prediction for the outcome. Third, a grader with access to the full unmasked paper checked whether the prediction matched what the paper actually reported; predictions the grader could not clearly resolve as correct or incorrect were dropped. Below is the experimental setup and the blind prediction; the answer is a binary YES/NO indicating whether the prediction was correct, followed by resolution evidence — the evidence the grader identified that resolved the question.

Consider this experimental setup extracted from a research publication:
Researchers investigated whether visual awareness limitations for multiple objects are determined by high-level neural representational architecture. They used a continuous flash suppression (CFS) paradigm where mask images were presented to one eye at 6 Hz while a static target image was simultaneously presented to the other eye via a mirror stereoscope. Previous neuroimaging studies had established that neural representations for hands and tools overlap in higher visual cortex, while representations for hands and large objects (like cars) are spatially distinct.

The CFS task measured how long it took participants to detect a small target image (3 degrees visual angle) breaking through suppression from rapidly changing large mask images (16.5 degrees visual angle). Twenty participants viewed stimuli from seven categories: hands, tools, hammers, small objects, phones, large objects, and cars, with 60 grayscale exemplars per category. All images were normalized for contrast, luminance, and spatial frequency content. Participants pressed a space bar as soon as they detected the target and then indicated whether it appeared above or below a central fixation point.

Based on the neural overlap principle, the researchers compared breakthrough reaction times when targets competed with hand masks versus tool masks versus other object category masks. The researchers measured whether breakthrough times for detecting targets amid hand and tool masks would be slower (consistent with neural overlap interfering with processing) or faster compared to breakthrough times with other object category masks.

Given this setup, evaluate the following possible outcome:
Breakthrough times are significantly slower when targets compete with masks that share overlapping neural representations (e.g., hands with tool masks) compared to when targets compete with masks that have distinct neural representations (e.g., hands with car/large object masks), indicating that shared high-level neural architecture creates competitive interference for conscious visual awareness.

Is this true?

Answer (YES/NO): NO